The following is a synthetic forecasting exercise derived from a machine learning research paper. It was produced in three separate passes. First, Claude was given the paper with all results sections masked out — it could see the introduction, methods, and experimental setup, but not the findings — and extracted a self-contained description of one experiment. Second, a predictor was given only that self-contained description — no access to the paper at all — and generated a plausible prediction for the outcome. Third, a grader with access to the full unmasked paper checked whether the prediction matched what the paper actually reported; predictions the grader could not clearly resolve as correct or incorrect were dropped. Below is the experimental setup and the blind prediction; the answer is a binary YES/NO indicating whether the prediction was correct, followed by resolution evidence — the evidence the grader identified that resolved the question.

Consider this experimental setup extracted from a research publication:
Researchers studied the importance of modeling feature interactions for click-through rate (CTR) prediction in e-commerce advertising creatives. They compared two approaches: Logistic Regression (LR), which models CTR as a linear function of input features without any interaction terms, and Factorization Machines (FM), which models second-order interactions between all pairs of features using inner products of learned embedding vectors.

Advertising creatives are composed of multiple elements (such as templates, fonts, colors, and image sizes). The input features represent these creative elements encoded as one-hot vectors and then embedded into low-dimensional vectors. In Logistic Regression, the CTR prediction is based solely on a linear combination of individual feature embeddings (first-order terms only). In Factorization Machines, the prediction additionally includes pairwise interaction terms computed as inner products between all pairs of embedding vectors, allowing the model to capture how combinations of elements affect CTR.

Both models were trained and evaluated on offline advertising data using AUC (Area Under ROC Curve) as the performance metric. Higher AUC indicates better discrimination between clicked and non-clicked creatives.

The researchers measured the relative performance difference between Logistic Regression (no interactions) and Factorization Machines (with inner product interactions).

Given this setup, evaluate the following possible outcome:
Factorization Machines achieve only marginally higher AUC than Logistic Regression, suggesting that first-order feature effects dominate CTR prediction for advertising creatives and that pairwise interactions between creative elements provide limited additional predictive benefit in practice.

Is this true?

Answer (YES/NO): NO